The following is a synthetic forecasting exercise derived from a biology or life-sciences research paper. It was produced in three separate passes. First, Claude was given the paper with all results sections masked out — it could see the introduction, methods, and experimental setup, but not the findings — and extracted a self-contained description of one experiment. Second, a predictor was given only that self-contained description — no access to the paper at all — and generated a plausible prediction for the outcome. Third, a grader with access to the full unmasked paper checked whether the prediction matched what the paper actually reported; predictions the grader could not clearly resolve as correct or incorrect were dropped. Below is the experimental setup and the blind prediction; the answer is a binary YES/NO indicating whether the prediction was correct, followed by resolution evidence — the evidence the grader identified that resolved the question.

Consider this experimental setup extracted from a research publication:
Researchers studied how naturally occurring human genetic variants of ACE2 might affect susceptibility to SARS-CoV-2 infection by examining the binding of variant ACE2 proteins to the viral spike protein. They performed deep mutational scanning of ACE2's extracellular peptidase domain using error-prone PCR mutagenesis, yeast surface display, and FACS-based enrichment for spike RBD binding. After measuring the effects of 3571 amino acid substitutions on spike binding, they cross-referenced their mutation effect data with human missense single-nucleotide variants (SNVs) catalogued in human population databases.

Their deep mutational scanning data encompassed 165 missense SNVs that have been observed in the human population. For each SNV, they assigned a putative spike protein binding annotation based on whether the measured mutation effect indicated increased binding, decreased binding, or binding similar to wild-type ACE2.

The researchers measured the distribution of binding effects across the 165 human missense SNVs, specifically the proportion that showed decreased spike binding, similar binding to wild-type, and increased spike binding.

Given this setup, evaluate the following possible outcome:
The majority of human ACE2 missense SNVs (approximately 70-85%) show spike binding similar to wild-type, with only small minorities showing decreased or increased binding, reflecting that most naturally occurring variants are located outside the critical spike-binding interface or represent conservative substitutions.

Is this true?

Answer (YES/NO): NO